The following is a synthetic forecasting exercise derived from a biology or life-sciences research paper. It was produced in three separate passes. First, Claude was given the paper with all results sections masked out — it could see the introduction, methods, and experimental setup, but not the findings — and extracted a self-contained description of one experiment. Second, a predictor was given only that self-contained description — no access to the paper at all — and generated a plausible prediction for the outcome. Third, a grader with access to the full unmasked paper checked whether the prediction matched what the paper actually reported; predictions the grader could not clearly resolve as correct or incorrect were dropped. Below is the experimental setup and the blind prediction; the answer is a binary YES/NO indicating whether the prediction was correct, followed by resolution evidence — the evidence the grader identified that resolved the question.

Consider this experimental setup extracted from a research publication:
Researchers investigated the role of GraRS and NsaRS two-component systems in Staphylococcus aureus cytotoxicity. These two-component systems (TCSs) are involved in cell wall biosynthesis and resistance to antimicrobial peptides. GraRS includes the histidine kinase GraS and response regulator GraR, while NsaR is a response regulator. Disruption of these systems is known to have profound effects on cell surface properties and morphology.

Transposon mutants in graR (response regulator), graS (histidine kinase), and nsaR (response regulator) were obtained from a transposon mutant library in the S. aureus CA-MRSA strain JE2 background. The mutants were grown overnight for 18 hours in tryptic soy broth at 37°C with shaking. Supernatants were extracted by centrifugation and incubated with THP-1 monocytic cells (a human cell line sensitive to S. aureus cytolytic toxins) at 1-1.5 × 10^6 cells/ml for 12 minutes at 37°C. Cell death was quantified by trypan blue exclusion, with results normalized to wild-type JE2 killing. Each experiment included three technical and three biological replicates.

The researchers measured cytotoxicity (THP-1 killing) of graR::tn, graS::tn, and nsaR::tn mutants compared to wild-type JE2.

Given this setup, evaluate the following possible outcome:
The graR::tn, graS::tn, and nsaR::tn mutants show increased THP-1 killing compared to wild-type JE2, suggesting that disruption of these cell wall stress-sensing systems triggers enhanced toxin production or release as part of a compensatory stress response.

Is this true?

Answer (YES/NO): NO